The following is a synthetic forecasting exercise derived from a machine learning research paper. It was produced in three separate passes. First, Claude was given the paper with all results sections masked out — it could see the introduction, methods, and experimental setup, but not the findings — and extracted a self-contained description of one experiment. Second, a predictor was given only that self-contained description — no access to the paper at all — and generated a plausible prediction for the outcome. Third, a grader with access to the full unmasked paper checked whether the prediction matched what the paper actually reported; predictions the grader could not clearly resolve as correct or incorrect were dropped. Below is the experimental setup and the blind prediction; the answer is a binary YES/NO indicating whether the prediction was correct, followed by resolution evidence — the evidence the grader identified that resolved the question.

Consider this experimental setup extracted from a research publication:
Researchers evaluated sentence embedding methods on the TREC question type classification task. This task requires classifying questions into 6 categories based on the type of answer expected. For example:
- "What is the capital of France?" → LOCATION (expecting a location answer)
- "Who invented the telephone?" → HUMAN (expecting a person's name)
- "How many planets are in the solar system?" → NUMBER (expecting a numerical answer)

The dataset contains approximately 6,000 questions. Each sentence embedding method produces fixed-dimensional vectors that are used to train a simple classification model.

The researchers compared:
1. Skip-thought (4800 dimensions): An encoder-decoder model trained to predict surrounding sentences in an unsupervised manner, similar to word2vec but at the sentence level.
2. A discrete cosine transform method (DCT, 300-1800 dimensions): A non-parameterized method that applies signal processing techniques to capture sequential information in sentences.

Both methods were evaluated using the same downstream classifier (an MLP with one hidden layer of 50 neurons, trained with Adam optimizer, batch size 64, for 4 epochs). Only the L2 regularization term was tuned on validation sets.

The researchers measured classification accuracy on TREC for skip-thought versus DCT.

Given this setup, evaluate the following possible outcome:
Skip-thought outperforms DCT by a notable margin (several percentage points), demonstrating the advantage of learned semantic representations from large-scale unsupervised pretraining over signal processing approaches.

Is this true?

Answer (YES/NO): NO